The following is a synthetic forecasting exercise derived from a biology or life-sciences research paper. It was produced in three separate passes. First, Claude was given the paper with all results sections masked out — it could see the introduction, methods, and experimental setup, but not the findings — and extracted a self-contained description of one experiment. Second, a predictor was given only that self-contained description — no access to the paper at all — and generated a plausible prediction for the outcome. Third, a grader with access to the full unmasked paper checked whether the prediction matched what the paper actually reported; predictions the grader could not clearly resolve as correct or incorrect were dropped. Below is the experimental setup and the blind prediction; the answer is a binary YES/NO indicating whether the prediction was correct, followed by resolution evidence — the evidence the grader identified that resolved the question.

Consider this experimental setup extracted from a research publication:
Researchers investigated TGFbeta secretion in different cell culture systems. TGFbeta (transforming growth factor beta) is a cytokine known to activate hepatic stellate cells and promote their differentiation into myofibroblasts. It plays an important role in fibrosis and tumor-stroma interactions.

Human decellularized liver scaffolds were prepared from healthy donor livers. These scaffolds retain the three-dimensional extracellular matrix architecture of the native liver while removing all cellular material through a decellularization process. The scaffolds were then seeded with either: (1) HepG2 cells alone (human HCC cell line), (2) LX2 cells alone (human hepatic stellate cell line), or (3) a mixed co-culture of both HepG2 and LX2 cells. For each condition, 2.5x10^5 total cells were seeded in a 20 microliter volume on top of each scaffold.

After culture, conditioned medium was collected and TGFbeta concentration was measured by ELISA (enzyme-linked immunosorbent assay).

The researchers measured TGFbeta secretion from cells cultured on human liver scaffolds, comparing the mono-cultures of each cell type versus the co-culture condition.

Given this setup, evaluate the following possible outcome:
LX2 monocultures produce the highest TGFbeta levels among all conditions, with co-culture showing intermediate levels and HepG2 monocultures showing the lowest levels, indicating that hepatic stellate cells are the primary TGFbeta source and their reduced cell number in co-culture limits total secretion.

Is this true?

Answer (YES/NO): NO